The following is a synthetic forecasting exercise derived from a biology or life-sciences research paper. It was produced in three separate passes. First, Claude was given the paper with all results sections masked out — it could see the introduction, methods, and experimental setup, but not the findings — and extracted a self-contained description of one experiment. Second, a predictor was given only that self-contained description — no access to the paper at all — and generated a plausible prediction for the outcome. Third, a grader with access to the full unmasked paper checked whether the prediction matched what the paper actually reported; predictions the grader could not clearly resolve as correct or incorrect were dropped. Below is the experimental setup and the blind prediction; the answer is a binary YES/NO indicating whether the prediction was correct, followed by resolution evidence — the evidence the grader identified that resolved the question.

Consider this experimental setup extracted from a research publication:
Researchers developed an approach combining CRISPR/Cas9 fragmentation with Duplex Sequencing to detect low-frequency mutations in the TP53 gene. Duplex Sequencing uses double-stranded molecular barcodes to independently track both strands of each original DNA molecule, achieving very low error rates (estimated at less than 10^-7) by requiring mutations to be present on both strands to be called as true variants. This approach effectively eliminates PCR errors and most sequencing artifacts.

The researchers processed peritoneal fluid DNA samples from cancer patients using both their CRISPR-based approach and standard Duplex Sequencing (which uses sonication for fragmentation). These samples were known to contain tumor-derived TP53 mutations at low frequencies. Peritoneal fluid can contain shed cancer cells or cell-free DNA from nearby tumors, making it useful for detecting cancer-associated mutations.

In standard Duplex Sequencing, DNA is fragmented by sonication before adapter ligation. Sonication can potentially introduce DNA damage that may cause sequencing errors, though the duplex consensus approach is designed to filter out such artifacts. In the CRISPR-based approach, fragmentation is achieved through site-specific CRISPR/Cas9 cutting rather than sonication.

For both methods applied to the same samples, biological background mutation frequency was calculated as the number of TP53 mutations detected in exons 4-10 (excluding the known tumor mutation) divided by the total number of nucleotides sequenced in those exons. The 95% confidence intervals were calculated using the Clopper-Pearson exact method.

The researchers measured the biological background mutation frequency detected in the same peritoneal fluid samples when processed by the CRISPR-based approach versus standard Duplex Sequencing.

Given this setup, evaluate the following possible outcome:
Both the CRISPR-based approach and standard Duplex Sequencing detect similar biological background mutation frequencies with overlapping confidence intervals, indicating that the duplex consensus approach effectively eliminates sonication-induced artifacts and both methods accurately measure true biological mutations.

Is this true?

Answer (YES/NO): YES